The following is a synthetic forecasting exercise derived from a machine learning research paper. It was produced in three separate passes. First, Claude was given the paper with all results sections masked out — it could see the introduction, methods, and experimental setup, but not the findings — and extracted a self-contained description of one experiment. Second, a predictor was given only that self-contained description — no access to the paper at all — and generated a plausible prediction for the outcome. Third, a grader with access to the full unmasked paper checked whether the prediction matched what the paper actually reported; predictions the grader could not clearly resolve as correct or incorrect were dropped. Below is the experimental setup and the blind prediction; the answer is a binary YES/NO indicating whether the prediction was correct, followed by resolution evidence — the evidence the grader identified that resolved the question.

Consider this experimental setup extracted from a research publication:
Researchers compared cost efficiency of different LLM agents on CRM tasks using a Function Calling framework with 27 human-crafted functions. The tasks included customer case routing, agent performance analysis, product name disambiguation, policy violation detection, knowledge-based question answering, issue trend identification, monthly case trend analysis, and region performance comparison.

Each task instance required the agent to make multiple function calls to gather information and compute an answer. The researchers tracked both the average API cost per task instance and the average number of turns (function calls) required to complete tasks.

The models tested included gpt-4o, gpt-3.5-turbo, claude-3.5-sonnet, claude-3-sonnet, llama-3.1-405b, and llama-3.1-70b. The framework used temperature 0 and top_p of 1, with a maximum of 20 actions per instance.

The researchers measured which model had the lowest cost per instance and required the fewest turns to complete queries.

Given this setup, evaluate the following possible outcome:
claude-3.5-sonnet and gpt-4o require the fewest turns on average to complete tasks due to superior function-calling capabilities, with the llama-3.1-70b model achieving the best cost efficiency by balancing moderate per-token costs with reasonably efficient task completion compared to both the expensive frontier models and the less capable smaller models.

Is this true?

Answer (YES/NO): NO